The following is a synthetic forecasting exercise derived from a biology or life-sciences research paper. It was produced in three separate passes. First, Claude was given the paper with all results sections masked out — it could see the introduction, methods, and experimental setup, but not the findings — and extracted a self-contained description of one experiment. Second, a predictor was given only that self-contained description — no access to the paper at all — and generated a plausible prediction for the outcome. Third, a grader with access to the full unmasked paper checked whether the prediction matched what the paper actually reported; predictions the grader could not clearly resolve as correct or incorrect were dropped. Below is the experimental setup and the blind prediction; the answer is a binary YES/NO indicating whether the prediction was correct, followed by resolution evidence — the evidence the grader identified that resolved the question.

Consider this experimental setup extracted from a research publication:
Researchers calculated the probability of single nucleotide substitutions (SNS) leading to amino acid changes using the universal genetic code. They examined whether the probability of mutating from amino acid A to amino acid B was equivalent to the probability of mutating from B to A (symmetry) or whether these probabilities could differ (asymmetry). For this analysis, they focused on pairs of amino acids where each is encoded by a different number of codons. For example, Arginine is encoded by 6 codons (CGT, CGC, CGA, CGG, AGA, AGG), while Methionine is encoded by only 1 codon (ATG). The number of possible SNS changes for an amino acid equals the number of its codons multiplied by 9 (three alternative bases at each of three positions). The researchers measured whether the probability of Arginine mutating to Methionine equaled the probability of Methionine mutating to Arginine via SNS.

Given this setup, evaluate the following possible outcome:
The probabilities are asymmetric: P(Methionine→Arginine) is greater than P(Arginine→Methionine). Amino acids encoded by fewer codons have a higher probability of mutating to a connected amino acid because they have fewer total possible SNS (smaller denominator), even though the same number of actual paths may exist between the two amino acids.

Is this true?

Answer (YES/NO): YES